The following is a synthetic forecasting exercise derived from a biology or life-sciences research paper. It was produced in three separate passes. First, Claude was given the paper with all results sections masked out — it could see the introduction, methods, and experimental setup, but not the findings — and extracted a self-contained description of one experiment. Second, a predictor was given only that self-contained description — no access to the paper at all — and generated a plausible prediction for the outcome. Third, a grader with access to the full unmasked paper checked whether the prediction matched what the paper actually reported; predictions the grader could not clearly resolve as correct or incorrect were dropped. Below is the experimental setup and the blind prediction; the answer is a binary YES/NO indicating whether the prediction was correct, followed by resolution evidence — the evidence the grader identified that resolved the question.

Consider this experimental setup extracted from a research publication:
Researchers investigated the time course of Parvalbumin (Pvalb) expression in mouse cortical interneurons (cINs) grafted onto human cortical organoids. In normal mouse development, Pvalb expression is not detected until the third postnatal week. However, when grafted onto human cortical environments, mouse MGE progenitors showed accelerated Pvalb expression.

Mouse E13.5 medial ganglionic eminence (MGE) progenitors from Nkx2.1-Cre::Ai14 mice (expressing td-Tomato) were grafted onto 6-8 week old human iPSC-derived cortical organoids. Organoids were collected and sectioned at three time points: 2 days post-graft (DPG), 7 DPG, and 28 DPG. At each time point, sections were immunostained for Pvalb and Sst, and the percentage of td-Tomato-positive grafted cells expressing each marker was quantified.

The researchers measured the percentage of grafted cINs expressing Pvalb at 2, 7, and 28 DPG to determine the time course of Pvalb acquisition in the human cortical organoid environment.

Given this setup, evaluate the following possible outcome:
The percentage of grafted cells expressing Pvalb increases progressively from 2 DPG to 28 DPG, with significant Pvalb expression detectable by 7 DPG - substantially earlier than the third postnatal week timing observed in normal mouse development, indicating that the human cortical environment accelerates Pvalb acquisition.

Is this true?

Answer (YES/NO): YES